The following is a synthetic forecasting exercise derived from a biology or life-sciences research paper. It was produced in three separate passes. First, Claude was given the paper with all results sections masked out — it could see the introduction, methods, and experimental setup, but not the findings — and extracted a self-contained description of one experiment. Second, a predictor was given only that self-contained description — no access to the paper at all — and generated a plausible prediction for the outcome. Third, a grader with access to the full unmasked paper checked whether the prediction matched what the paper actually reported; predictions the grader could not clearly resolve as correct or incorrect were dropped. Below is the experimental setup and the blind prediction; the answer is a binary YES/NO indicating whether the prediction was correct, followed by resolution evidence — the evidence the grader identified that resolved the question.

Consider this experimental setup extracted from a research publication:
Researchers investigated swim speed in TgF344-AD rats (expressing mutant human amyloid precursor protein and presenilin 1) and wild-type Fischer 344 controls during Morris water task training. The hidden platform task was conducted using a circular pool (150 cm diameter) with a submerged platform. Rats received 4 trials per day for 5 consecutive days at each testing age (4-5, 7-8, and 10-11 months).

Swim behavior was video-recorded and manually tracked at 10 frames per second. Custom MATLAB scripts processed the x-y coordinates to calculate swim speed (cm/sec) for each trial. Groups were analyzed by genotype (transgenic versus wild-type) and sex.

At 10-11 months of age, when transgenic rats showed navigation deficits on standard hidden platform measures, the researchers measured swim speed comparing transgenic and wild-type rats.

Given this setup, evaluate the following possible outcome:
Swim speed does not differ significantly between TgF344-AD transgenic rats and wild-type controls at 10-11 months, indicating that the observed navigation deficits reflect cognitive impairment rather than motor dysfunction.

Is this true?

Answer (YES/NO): YES